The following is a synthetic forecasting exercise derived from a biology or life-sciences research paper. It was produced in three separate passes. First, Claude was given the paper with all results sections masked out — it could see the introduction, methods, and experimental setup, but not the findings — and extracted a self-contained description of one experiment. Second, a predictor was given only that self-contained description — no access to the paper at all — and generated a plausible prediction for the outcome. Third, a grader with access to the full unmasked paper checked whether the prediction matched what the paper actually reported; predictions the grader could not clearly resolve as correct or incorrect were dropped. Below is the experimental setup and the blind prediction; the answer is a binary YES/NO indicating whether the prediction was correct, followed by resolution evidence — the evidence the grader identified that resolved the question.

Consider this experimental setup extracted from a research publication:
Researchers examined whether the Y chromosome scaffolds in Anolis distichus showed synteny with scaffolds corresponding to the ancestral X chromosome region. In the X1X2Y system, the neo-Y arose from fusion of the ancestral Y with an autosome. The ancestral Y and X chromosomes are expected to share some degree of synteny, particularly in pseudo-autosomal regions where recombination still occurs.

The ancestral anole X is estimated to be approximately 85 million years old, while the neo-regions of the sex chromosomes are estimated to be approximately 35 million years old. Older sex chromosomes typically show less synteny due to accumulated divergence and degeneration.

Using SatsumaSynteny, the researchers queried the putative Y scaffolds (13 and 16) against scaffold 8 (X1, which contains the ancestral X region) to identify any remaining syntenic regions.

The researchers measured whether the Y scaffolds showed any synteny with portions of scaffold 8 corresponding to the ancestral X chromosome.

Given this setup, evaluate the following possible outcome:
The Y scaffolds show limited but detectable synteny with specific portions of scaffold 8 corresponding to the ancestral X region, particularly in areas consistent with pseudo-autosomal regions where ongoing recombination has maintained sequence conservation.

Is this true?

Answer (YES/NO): NO